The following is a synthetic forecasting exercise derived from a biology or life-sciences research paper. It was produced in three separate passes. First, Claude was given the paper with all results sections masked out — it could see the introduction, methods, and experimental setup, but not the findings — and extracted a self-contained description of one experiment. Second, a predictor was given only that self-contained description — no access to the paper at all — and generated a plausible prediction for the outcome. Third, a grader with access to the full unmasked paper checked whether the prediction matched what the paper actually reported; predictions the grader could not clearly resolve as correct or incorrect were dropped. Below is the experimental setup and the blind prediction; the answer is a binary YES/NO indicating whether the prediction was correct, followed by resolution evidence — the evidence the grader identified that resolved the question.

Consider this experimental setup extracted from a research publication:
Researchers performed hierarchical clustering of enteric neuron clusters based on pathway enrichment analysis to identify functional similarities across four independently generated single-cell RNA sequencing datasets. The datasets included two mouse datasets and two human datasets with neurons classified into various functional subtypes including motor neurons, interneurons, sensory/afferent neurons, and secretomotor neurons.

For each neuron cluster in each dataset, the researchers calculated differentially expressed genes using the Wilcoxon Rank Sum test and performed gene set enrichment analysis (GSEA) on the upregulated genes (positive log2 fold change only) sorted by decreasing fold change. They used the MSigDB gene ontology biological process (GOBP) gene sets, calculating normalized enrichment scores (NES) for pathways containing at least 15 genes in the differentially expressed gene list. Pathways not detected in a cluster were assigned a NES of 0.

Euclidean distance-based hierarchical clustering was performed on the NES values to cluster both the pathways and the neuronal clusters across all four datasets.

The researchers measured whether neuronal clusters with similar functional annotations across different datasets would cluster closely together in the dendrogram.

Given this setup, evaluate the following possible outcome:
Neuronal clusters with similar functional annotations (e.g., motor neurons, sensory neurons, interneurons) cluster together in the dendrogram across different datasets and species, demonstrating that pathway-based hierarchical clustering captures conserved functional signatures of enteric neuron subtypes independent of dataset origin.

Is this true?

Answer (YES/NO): NO